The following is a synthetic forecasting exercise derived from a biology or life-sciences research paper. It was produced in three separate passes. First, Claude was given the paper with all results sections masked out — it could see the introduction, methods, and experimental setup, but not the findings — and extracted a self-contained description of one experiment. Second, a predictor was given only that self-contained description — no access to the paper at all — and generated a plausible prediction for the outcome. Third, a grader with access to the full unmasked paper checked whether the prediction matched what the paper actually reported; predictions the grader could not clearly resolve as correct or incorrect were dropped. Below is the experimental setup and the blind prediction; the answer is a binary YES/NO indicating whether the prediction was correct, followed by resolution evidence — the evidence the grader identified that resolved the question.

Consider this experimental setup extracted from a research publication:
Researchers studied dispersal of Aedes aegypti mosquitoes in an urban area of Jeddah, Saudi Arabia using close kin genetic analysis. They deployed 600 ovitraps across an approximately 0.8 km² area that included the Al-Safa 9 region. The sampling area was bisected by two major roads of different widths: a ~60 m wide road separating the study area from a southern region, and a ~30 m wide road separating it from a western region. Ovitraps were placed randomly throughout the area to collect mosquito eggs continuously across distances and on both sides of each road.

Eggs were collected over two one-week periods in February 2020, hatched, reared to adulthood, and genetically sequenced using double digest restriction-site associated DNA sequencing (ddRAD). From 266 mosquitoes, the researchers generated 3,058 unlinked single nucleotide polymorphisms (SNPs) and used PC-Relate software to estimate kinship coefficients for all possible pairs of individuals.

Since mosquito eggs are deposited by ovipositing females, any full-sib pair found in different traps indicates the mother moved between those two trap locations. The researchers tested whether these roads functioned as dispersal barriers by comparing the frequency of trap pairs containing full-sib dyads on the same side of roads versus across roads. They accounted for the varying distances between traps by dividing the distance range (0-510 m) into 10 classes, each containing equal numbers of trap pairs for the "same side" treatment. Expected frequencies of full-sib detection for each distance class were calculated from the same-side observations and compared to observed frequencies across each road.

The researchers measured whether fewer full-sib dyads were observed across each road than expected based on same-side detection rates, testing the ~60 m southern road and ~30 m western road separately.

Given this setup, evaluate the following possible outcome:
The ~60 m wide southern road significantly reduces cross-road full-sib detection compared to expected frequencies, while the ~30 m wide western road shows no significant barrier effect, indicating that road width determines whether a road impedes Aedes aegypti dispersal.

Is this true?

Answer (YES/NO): YES